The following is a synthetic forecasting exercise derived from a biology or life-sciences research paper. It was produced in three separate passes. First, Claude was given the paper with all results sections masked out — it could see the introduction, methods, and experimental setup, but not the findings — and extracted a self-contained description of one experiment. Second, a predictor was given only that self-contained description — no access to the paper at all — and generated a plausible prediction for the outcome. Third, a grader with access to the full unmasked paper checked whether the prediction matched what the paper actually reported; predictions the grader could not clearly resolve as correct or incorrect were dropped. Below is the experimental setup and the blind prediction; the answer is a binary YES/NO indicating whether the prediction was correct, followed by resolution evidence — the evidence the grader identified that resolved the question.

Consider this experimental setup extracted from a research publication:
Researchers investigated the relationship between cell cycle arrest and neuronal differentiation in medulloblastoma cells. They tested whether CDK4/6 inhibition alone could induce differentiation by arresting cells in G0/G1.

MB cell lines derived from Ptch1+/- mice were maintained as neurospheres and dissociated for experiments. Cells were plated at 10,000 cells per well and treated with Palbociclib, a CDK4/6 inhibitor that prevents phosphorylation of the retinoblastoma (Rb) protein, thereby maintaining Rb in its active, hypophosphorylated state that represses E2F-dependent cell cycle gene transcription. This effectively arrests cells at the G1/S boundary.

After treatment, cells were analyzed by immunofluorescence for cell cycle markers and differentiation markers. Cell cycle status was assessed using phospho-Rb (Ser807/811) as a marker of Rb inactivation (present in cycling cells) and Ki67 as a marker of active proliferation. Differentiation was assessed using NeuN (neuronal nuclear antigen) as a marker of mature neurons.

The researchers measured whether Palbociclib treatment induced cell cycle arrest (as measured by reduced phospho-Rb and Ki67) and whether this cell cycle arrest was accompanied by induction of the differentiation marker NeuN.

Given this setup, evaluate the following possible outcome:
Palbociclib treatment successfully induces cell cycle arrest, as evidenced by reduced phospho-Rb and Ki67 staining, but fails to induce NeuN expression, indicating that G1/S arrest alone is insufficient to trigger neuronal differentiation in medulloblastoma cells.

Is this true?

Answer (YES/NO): NO